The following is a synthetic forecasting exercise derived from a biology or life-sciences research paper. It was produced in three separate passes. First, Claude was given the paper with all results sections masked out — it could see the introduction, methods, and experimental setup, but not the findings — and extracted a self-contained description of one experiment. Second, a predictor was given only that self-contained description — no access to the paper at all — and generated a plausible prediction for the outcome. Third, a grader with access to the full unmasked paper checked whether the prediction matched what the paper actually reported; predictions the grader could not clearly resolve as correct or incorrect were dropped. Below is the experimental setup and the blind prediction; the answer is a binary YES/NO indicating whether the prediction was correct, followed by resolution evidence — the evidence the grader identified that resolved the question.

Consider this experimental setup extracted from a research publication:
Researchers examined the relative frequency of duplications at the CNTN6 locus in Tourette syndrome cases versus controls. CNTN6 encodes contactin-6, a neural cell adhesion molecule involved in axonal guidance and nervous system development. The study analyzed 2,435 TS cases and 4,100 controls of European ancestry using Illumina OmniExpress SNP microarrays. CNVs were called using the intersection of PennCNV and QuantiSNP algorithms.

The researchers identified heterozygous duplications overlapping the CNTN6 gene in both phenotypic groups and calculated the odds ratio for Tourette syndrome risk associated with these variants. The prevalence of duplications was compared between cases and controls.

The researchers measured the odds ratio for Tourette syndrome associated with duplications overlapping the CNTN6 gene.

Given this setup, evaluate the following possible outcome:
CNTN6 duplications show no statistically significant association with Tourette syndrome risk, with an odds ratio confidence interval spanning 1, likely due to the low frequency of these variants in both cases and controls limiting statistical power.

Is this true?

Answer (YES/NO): NO